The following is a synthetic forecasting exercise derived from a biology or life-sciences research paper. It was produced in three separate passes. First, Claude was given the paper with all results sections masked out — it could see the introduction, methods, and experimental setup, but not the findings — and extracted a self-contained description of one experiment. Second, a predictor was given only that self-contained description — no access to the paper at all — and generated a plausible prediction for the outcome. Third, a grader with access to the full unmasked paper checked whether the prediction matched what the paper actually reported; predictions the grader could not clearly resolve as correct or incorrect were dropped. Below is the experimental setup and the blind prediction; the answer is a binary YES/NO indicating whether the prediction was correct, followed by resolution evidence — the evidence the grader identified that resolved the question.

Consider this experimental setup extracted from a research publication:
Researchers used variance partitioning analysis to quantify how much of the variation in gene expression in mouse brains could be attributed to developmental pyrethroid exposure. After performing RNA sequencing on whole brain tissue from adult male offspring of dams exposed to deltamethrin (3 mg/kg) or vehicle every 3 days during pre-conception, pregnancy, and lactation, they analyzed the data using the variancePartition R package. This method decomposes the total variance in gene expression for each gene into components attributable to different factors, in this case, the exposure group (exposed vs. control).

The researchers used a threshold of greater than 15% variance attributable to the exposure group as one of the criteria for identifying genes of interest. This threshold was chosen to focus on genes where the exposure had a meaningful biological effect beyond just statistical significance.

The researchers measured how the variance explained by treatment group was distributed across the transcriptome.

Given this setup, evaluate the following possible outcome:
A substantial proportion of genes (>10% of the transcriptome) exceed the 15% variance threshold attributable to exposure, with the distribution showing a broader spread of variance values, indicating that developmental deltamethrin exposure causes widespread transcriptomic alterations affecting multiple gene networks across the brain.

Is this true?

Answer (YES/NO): NO